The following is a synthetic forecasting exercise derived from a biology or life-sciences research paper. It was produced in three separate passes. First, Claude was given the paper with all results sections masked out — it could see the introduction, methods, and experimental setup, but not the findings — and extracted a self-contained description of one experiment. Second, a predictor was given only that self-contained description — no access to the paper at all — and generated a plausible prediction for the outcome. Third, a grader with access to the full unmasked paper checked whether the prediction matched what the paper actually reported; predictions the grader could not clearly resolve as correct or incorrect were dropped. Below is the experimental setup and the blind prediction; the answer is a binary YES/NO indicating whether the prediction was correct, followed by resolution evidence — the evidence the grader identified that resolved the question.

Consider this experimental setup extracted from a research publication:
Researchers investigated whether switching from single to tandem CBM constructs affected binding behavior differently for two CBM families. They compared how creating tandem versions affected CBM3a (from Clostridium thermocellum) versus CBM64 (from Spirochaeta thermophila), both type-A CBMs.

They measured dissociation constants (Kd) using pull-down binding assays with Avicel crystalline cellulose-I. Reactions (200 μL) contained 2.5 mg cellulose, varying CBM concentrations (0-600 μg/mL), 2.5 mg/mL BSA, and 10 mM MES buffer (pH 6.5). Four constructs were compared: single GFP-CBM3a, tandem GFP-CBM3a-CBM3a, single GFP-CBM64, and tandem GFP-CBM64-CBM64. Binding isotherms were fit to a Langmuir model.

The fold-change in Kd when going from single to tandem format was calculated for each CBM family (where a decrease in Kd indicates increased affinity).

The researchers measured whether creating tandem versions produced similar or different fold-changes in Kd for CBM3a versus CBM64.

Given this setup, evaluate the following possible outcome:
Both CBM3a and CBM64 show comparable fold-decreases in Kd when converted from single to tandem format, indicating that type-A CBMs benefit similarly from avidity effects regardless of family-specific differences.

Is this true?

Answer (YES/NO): NO